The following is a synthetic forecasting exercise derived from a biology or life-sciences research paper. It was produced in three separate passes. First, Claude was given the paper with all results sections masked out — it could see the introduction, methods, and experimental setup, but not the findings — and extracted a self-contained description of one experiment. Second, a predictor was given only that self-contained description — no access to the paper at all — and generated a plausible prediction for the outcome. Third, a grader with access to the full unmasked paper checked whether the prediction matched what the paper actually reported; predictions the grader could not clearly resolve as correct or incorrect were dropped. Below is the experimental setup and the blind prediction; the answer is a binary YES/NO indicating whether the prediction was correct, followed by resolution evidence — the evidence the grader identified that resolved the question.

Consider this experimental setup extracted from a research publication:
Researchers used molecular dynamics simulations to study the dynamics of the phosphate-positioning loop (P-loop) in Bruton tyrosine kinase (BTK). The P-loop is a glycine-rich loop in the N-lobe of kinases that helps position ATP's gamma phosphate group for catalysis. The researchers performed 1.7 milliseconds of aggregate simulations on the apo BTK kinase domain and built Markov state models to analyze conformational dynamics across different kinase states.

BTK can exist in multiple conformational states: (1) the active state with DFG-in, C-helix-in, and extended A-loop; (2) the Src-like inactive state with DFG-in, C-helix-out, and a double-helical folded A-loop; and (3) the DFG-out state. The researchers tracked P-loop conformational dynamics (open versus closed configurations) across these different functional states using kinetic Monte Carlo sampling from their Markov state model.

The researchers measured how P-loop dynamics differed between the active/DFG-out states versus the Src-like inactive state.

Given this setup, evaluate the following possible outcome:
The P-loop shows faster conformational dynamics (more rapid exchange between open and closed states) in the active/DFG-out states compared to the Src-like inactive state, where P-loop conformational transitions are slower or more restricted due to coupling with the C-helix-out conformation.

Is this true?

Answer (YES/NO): NO